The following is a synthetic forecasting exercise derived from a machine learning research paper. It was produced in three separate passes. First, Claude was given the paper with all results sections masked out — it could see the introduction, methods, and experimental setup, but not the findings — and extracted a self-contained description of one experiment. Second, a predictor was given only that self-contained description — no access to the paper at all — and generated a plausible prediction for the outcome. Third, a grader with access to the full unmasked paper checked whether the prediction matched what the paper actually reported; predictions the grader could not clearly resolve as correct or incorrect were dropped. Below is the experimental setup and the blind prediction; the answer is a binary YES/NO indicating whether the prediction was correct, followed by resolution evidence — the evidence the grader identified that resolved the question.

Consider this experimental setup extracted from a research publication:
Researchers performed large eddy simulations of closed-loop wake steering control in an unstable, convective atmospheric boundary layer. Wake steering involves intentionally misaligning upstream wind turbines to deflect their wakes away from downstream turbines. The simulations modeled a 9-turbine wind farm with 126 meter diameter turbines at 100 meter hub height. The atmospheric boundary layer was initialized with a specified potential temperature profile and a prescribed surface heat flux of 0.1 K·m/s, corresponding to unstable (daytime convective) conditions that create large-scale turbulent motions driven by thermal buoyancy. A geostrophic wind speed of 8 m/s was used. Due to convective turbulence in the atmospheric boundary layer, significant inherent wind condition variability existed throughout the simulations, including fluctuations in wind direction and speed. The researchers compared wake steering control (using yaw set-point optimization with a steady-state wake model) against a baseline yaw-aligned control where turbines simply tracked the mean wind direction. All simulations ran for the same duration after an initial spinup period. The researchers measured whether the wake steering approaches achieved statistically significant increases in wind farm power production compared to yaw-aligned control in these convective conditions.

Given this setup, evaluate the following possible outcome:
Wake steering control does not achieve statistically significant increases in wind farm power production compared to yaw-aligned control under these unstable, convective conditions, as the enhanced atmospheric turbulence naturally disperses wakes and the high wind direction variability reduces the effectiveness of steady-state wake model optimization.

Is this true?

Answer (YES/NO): YES